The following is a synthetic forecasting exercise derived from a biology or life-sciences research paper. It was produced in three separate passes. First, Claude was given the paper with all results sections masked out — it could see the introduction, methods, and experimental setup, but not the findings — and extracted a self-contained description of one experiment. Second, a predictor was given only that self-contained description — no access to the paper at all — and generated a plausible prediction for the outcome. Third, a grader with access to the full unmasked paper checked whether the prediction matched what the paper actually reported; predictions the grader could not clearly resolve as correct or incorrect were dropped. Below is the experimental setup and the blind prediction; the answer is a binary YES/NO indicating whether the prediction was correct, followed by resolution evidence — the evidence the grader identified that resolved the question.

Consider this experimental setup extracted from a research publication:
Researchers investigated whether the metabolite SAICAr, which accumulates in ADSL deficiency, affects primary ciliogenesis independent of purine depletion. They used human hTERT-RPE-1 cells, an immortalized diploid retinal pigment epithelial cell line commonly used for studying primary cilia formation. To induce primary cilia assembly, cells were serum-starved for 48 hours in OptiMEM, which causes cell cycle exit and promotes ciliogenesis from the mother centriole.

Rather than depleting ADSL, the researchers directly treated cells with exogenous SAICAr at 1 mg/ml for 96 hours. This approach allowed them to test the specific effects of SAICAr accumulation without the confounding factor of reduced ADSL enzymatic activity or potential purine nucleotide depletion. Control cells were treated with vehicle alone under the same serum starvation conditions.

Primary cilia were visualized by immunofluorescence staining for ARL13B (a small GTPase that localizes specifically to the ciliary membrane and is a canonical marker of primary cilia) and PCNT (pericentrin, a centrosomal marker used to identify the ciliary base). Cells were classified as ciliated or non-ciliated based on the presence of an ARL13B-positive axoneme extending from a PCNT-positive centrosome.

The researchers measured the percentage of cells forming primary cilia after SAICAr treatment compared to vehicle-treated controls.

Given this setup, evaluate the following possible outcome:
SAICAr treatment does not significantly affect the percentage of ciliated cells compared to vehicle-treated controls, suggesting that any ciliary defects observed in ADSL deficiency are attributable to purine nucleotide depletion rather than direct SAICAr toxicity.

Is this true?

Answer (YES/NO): NO